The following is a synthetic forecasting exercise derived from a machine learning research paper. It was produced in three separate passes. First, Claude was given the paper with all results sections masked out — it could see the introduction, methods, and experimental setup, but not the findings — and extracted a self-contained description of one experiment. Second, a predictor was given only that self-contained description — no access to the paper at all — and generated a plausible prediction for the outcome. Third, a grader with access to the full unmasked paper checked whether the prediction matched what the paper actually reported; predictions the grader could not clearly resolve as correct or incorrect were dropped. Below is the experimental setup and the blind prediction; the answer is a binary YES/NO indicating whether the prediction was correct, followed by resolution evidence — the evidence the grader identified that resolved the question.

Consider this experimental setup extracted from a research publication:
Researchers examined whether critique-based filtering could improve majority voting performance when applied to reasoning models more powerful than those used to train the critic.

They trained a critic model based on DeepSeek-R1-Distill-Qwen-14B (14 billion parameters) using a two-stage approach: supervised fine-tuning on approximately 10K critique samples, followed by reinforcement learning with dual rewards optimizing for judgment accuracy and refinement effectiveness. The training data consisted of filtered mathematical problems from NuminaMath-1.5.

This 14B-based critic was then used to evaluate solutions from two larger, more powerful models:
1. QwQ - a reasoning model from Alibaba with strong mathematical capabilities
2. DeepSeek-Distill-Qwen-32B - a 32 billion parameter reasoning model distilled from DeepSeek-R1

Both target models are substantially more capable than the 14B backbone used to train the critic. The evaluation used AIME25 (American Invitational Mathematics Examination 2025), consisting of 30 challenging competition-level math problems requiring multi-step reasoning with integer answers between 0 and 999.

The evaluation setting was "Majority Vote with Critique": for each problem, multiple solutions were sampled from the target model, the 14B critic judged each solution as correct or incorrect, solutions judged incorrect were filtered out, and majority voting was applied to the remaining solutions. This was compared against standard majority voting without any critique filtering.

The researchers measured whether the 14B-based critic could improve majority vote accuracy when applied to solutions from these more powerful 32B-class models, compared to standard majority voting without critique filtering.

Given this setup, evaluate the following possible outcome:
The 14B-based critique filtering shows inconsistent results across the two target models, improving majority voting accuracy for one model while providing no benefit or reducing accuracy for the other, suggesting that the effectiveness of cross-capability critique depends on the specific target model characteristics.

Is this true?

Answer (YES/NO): NO